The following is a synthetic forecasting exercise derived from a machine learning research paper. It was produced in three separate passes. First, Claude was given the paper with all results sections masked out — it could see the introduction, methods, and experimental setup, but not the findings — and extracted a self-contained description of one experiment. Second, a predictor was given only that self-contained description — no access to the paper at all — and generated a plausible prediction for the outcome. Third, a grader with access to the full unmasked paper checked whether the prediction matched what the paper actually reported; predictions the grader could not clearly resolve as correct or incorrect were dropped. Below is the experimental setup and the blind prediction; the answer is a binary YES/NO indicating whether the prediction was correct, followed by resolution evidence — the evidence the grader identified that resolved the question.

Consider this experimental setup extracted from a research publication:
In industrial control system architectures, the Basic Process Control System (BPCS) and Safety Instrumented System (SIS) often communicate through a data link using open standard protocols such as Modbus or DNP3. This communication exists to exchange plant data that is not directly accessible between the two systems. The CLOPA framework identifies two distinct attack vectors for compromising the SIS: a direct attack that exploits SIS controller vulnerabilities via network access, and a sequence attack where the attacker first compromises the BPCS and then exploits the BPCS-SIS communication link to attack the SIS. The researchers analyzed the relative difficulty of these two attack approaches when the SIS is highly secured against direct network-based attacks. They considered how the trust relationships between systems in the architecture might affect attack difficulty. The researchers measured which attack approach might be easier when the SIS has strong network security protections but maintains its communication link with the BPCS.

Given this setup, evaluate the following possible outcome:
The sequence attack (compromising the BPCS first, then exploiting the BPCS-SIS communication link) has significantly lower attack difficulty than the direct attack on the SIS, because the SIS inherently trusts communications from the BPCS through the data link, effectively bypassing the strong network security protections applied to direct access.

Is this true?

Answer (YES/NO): YES